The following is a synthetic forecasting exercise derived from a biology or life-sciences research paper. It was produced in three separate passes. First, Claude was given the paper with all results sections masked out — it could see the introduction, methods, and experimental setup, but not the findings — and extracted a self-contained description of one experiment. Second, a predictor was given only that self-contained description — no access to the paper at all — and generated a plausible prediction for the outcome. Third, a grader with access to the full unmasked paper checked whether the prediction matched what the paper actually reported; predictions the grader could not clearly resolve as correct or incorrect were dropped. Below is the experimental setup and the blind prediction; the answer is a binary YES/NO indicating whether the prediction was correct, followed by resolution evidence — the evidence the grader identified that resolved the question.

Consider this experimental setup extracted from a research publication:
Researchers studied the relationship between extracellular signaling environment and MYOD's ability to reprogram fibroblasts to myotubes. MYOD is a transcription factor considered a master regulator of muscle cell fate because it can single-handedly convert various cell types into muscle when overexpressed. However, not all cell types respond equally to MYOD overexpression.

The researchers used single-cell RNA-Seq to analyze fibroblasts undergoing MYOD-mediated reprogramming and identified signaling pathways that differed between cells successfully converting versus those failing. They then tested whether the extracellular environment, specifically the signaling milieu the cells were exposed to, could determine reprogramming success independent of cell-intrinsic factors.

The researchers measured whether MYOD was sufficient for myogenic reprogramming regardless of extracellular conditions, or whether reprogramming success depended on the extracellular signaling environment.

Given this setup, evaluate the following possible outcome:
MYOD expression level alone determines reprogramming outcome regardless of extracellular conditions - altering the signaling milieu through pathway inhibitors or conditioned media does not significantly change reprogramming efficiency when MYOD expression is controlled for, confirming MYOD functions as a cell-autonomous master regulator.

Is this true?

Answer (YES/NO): NO